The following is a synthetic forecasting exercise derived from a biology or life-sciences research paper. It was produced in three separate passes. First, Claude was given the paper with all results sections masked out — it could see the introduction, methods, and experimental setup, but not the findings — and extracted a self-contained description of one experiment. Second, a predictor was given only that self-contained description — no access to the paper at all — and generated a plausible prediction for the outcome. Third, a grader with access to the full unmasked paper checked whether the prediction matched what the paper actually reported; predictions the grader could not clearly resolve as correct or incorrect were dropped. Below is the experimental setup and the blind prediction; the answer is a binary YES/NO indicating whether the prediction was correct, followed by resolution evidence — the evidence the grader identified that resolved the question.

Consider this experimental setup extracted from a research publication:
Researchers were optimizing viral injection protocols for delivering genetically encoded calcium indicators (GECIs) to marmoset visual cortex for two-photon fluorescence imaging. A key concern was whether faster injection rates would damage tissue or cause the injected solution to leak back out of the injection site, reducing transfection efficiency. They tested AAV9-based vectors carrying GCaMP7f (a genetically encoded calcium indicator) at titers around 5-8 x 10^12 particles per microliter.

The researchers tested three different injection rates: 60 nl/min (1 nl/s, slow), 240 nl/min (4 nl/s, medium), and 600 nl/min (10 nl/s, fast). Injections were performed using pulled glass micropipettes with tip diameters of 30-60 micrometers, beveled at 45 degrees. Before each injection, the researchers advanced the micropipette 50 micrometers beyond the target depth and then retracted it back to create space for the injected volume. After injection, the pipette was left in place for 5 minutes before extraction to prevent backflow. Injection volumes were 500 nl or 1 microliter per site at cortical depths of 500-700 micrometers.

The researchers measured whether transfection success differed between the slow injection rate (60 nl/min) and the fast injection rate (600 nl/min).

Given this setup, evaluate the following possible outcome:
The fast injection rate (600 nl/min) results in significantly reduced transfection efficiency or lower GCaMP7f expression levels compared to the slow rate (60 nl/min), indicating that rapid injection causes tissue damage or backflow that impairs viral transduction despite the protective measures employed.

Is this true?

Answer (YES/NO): NO